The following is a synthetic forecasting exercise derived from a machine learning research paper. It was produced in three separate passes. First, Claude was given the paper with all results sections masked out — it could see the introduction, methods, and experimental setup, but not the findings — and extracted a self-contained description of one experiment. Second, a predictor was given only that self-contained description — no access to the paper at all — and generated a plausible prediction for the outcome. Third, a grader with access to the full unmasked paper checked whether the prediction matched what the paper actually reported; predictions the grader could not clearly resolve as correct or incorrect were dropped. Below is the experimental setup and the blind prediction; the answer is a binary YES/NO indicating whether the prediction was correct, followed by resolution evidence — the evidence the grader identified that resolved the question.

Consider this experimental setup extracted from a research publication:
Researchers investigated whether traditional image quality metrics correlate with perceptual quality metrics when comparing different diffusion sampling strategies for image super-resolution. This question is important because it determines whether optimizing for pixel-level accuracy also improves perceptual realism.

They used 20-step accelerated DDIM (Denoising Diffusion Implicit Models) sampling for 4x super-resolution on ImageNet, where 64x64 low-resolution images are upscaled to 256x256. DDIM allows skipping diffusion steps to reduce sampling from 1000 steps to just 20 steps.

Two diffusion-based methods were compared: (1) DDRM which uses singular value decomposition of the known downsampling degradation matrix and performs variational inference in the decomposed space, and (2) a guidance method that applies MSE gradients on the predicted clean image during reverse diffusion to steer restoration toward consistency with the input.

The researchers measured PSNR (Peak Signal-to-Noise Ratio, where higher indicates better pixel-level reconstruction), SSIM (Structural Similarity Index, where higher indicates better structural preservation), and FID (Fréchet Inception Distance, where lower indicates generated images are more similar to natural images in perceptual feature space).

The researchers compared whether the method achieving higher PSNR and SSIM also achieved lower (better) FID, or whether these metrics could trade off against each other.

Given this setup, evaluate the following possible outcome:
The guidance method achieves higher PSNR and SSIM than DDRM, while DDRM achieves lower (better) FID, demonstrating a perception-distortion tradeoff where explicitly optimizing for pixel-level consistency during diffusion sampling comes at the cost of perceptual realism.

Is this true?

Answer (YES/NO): NO